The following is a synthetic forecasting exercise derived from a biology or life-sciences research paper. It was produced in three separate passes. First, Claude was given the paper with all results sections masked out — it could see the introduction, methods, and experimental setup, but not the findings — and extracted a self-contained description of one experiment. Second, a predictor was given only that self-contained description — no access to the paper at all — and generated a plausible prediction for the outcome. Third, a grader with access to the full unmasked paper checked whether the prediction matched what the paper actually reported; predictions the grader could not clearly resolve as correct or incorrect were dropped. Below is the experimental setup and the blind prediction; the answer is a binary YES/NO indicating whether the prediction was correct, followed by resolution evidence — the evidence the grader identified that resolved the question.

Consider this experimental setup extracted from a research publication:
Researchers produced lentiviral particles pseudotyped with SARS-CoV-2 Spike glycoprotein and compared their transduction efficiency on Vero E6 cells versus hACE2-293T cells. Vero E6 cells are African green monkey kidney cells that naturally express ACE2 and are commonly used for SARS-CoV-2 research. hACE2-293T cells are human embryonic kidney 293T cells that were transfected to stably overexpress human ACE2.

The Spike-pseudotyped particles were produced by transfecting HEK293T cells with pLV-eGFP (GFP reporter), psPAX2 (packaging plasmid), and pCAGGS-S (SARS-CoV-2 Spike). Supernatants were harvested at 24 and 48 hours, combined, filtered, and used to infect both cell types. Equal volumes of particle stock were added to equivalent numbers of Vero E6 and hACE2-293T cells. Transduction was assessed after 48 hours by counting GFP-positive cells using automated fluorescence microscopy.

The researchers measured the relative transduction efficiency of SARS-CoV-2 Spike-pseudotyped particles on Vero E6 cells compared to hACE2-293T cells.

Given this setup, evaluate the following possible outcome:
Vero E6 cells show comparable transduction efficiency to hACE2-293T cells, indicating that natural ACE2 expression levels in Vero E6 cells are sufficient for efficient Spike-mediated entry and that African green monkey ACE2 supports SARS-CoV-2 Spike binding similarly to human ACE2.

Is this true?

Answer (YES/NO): NO